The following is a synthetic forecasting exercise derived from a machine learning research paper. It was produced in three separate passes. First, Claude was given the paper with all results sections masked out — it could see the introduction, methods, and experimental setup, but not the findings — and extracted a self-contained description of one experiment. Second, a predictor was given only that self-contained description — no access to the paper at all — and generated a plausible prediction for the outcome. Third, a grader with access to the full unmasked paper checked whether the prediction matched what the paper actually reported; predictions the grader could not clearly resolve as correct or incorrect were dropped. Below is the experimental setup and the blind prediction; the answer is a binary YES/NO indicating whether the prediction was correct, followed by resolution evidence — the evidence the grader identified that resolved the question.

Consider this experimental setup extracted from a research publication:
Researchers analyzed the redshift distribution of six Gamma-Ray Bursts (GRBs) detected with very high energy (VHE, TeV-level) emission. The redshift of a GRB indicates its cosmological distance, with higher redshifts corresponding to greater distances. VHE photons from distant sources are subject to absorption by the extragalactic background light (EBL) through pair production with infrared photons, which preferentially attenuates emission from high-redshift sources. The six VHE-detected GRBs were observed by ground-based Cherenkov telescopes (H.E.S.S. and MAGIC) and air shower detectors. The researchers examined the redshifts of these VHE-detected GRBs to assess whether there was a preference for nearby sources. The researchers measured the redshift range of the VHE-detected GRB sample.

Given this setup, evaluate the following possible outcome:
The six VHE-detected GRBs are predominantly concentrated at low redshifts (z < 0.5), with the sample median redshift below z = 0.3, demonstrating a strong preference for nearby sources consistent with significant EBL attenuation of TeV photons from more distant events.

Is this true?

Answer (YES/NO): NO